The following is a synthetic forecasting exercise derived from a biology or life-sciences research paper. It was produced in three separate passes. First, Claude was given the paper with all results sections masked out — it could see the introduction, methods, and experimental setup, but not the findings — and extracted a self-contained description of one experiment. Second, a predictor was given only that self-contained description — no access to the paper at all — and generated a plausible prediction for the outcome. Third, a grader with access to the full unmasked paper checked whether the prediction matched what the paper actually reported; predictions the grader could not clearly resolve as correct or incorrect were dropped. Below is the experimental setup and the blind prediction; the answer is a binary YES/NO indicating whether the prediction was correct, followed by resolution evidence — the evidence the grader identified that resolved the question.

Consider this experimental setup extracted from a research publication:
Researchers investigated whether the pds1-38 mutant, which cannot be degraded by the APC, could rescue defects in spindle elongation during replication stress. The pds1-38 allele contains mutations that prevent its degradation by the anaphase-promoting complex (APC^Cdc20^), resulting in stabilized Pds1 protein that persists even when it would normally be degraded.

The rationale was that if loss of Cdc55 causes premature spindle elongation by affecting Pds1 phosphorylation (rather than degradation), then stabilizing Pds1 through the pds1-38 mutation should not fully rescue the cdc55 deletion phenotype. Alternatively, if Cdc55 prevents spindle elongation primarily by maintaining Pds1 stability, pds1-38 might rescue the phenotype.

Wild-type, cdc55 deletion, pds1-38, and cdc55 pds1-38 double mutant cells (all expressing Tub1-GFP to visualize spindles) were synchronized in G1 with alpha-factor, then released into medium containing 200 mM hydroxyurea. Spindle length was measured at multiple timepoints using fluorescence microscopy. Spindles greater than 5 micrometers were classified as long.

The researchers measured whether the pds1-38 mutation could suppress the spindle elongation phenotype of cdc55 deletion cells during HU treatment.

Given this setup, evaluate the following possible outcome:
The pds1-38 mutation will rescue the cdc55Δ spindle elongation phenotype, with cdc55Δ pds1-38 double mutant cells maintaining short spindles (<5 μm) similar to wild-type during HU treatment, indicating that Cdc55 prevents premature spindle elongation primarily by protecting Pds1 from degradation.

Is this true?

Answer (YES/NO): NO